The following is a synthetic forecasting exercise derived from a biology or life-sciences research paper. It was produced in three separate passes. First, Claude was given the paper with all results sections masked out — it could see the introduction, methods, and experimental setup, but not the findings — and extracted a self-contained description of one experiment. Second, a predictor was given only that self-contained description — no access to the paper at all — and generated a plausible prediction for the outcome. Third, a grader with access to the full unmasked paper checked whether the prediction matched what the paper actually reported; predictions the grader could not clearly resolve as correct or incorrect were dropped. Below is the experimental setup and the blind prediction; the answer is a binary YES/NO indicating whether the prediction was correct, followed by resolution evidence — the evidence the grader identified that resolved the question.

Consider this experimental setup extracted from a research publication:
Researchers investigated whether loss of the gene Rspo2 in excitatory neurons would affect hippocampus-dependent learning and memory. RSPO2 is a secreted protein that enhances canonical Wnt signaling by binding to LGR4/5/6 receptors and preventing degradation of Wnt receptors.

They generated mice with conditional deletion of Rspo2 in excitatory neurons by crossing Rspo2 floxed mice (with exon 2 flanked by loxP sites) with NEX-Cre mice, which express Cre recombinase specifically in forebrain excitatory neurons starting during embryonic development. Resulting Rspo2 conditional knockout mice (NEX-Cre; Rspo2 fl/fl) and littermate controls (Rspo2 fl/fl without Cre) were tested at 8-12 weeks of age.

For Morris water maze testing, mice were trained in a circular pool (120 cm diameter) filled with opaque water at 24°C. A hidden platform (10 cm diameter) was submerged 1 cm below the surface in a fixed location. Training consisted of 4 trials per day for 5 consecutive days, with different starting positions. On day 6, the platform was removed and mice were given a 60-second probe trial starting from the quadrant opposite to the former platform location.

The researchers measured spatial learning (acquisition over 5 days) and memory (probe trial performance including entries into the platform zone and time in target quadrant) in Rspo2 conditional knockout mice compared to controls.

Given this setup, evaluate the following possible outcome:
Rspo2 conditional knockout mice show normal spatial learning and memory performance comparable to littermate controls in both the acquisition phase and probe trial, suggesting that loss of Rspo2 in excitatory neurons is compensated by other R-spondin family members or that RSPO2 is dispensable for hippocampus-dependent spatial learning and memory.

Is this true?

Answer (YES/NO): NO